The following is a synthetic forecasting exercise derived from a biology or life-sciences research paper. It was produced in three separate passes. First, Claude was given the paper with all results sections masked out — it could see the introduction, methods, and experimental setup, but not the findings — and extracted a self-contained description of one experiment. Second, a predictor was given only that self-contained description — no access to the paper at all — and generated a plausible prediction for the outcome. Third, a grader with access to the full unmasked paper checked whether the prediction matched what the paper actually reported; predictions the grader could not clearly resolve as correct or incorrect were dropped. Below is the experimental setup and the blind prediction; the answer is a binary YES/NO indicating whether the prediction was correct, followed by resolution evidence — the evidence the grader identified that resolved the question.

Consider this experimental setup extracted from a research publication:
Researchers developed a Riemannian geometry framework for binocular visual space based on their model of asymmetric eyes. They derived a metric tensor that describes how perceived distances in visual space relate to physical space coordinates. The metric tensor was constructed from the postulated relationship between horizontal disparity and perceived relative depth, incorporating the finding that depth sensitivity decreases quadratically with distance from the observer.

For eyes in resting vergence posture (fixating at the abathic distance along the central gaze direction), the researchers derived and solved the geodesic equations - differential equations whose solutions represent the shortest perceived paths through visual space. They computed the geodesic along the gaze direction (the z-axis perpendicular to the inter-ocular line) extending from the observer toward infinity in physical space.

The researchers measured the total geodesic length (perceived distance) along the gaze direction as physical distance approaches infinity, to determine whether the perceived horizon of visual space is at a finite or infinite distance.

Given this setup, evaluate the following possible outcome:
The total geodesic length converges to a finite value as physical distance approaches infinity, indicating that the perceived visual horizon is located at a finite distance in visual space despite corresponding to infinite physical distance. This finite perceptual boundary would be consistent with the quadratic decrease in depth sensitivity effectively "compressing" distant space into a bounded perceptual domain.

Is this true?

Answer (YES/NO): YES